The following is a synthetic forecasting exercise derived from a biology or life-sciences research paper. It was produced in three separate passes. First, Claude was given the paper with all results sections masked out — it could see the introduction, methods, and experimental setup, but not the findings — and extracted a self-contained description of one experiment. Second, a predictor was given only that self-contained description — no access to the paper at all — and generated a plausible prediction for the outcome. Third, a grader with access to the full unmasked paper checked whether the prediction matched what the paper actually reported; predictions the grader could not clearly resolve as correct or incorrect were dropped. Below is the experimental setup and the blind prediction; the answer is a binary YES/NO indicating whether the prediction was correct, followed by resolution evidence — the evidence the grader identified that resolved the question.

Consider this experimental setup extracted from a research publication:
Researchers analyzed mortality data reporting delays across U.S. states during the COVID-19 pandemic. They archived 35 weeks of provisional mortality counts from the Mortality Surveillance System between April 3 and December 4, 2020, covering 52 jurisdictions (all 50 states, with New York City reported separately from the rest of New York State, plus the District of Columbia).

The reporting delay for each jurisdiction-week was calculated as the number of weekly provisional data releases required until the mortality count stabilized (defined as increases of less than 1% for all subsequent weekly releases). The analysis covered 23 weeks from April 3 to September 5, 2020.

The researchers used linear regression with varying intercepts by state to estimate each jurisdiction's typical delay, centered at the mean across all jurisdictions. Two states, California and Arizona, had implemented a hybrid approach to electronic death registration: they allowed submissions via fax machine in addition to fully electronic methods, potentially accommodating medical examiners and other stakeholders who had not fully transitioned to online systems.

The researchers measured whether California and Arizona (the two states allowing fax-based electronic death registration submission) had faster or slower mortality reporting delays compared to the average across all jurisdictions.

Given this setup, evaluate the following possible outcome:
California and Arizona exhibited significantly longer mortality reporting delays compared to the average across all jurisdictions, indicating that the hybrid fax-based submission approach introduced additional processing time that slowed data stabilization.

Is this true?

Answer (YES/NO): NO